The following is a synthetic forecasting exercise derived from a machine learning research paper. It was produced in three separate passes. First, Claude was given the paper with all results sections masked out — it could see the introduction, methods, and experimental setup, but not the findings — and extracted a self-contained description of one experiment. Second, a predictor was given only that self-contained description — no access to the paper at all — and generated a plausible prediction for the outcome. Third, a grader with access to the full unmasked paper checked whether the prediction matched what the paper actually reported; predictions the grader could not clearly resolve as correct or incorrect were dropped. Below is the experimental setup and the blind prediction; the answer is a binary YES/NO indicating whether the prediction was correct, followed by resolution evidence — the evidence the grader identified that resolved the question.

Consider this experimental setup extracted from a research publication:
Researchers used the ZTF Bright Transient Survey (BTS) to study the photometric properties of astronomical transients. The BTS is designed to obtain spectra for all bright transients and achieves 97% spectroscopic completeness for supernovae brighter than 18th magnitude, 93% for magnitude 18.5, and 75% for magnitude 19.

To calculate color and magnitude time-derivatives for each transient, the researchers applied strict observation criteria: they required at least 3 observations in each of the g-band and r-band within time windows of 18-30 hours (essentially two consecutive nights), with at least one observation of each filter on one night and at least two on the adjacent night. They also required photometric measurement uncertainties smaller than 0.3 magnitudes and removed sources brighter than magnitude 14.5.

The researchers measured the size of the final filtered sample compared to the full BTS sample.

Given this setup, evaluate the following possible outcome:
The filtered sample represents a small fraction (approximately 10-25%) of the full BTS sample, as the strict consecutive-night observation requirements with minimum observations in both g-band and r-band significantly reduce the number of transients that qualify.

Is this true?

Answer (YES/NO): YES